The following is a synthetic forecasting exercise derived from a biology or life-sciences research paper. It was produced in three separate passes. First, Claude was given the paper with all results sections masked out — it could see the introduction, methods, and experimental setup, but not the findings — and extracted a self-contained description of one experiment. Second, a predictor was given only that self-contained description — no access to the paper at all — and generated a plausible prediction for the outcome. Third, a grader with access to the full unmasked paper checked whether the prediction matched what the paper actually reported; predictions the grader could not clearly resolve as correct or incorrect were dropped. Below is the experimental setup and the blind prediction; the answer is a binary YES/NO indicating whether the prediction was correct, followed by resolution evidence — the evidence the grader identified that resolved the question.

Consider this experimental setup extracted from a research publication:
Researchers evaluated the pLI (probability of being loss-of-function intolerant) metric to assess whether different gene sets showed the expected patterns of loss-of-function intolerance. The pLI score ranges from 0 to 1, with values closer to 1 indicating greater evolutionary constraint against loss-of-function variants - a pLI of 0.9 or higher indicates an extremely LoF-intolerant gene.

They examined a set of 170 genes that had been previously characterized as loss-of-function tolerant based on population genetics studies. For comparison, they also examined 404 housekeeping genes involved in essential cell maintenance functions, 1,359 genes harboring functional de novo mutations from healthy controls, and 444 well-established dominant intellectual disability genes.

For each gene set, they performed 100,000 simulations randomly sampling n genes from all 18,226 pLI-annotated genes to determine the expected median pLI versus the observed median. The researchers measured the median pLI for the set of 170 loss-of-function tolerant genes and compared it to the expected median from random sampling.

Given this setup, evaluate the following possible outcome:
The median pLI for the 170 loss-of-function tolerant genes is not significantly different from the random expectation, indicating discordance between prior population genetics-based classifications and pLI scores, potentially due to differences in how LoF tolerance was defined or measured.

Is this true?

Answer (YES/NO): NO